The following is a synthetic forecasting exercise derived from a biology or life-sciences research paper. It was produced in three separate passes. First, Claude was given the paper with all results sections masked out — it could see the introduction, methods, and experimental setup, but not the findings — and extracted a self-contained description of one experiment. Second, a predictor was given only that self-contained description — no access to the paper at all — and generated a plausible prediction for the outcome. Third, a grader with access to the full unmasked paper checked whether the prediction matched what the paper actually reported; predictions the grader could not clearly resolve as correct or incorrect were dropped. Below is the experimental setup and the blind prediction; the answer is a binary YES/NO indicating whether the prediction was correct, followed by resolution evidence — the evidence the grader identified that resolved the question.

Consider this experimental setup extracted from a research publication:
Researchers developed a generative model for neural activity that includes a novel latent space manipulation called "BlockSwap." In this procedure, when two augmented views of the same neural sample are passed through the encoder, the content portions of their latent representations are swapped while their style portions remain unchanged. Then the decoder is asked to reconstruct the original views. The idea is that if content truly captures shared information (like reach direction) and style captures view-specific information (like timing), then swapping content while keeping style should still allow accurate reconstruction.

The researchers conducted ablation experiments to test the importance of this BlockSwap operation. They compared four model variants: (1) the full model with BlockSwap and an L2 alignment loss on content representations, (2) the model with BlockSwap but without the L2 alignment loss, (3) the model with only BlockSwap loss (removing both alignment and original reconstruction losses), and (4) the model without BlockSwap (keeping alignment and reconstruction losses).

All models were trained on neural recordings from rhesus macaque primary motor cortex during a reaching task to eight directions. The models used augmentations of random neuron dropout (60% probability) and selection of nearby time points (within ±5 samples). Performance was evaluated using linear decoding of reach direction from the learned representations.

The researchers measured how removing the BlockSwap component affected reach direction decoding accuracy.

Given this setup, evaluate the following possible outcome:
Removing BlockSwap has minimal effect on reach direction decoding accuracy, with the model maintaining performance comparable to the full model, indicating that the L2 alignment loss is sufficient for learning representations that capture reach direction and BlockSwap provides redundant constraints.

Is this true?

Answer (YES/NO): NO